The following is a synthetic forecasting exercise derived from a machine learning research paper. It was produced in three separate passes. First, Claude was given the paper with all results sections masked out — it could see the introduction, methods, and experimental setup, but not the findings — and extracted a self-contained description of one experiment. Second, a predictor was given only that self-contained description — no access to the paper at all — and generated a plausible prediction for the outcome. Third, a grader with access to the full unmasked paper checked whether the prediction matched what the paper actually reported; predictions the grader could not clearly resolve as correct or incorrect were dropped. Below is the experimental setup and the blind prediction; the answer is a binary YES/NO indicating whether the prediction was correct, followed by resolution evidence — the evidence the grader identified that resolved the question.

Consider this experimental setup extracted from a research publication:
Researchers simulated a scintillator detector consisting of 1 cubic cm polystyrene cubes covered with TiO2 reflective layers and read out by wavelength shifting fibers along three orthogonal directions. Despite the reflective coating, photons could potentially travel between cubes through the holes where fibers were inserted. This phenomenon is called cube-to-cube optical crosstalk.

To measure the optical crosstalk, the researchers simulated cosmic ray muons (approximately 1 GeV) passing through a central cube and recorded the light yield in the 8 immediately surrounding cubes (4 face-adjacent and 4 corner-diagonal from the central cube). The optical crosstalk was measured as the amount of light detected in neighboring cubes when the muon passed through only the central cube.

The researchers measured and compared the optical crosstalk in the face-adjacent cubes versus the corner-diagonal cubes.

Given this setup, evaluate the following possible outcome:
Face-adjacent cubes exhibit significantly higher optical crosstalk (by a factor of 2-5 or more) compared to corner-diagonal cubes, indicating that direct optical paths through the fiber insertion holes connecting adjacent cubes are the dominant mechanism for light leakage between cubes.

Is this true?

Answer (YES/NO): YES